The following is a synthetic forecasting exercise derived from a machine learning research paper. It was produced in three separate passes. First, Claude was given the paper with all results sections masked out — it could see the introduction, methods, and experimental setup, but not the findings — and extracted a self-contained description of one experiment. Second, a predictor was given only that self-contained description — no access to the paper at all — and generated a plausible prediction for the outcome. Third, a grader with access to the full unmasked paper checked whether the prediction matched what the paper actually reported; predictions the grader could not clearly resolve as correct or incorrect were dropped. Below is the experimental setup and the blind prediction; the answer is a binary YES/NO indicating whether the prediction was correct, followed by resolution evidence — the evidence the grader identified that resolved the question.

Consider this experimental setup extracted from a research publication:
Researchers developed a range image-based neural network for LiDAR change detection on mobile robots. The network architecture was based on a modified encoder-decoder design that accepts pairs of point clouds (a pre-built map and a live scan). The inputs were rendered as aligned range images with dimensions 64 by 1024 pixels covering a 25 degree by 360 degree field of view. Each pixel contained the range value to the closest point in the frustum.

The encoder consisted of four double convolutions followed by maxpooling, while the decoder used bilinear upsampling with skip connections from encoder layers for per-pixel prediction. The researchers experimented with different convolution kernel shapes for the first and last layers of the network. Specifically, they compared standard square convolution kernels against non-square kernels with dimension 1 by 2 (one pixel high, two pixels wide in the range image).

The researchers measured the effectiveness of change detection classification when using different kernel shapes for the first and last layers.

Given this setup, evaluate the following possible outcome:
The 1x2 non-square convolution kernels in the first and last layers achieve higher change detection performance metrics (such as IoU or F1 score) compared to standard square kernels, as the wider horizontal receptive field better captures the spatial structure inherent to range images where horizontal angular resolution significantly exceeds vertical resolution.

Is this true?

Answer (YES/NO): YES